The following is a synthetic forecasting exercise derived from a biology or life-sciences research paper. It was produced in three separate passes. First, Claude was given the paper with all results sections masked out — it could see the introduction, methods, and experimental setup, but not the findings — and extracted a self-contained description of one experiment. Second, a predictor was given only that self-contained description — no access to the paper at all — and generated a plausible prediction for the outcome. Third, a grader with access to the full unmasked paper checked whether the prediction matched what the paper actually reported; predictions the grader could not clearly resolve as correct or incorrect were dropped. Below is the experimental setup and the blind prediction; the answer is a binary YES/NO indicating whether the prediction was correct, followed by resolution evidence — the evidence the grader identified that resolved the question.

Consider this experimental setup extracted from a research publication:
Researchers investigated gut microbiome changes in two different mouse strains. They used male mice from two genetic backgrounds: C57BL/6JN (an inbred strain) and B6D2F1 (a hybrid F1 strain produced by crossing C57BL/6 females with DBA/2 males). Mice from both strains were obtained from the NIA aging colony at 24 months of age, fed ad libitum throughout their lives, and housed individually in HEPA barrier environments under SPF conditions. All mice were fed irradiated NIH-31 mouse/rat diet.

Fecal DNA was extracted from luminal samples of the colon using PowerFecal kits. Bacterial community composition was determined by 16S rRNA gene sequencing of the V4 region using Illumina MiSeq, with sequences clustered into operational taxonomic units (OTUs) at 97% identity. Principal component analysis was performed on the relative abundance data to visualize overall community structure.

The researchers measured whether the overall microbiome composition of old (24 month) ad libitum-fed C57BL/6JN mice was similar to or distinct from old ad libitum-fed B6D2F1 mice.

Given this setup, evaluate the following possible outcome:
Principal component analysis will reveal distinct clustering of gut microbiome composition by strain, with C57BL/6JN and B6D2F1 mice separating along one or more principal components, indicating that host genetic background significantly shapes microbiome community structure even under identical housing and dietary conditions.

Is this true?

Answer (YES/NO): NO